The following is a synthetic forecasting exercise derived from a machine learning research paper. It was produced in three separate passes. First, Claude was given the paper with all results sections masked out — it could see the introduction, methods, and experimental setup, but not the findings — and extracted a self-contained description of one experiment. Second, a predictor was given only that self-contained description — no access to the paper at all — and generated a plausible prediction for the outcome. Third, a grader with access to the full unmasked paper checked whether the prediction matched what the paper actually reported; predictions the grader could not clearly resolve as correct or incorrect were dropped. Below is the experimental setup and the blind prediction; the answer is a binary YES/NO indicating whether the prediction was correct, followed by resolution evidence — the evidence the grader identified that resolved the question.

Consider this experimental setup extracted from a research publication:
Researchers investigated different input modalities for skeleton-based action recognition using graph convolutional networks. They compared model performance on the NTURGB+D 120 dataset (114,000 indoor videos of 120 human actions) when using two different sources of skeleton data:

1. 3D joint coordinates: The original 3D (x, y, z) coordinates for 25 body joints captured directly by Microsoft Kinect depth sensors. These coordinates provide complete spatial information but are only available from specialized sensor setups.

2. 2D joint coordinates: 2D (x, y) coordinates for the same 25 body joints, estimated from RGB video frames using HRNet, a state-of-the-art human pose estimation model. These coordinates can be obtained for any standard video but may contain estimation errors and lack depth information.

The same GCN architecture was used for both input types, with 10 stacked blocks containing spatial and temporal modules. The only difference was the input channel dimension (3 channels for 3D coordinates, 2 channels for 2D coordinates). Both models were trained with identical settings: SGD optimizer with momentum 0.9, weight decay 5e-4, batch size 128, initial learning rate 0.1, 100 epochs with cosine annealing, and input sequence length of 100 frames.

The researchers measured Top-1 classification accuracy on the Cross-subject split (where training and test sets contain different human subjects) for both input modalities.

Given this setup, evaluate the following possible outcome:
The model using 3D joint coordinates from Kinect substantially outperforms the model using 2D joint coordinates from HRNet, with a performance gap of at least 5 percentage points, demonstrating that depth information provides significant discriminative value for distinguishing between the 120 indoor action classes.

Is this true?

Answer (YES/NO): NO